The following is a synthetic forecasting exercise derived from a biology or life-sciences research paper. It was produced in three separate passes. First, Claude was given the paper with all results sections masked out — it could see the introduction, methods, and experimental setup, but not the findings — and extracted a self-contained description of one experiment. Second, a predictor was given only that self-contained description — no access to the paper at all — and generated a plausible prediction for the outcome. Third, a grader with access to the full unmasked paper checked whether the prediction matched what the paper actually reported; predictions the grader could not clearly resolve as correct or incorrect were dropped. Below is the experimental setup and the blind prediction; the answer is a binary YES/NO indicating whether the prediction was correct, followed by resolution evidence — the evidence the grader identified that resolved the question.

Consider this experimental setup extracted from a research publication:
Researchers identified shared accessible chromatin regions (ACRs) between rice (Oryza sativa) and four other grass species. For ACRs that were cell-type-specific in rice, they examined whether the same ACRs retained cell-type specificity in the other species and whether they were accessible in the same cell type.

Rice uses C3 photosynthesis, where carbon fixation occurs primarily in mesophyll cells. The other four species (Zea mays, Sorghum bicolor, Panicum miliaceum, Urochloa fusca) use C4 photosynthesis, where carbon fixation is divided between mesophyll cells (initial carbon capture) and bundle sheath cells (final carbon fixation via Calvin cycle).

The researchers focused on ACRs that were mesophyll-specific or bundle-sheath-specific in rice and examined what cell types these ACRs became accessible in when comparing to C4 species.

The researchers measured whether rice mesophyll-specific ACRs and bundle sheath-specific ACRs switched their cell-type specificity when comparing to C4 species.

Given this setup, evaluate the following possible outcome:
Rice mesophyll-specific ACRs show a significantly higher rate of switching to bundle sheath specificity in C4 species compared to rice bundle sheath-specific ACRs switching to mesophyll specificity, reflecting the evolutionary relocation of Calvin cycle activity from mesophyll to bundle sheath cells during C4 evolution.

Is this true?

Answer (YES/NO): YES